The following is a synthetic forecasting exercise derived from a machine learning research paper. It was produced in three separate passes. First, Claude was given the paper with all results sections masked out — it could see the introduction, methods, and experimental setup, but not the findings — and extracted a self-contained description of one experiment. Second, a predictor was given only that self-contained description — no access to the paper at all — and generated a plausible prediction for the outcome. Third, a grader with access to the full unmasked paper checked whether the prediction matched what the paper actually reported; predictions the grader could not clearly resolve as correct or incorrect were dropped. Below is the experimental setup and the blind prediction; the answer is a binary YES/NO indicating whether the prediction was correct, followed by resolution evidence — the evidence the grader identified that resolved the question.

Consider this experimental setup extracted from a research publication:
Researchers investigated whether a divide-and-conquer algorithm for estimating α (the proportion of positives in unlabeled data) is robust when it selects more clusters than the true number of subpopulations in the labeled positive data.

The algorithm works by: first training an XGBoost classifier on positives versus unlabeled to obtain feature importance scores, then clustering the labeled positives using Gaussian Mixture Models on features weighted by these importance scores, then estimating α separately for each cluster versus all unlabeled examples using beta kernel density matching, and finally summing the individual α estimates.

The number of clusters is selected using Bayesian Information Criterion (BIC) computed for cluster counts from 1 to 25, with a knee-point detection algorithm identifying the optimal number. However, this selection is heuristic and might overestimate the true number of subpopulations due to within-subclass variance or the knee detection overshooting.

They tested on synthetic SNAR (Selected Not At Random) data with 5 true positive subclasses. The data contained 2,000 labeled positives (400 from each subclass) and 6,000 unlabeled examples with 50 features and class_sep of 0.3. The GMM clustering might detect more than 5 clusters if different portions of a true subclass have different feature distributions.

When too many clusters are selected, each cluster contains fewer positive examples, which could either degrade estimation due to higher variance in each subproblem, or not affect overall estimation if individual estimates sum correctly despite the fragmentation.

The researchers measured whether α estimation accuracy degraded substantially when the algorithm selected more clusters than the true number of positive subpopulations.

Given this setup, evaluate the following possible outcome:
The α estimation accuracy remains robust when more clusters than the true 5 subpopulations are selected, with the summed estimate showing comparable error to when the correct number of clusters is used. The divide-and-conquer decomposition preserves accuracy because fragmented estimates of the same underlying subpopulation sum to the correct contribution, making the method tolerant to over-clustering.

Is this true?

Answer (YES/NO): YES